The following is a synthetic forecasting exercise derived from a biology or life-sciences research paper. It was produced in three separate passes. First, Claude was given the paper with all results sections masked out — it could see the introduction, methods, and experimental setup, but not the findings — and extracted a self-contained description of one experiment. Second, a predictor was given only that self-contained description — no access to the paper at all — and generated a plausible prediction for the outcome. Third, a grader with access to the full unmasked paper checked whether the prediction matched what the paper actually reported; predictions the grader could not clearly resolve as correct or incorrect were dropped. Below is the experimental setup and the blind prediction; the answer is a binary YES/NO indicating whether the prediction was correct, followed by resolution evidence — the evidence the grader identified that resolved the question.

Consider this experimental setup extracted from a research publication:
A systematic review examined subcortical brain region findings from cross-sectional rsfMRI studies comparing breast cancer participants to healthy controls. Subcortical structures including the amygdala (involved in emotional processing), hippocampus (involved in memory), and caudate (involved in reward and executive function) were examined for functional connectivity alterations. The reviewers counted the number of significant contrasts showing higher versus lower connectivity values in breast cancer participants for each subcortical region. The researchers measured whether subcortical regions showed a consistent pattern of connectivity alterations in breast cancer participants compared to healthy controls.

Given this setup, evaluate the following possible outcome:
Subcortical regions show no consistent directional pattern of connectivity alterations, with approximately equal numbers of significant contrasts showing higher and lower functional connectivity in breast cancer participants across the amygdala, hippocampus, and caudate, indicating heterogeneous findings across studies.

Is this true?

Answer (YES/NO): NO